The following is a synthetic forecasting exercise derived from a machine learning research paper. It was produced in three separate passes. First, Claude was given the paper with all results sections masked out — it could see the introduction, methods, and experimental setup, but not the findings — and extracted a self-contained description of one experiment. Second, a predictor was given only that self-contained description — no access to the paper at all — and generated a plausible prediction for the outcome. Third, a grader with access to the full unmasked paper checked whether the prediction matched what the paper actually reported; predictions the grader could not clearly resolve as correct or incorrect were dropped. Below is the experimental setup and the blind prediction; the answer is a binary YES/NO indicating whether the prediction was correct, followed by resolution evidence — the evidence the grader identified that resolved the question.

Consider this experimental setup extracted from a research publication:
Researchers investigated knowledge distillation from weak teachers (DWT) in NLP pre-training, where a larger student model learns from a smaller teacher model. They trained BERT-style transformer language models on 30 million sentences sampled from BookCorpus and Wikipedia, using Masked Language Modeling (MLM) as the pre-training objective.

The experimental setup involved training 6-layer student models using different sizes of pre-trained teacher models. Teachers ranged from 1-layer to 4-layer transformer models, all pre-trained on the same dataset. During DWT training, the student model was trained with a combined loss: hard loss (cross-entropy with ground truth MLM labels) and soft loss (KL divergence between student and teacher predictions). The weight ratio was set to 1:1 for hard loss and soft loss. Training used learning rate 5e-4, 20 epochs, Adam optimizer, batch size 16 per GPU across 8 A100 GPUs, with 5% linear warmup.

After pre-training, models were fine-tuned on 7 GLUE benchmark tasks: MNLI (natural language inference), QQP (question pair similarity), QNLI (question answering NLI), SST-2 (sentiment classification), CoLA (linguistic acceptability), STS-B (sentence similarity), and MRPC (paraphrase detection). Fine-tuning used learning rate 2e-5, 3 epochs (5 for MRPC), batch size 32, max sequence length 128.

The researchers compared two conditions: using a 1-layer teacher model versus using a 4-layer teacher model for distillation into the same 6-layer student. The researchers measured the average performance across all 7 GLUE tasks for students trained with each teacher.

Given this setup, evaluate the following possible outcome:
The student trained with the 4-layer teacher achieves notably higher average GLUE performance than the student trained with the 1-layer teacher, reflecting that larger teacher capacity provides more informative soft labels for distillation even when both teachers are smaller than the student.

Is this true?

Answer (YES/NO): YES